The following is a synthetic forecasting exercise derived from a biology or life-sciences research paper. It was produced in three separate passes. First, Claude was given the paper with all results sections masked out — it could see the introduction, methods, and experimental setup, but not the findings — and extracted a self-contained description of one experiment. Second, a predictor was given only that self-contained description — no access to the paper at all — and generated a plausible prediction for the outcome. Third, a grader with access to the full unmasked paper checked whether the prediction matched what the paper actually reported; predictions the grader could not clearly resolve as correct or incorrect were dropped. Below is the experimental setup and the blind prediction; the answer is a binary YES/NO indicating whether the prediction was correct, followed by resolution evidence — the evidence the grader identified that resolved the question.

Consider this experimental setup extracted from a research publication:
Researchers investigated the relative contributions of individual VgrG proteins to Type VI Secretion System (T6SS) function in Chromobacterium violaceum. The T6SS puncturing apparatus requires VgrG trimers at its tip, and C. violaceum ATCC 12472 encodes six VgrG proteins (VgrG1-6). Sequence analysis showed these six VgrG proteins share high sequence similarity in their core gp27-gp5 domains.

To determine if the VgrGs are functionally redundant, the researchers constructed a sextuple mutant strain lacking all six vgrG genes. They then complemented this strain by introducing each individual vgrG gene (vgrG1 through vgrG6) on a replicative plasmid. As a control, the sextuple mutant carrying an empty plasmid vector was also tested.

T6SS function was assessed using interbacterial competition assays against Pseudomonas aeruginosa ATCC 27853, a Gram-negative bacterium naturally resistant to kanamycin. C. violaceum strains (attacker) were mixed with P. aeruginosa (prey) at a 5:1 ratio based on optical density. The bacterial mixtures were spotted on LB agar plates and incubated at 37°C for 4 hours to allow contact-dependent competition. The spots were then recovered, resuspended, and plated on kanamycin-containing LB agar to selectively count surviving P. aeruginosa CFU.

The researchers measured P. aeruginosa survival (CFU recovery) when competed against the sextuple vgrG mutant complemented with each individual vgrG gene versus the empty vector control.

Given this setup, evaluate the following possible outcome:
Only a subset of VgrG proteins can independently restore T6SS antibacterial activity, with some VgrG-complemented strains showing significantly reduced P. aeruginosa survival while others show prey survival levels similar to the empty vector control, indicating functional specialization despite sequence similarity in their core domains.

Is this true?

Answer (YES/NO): YES